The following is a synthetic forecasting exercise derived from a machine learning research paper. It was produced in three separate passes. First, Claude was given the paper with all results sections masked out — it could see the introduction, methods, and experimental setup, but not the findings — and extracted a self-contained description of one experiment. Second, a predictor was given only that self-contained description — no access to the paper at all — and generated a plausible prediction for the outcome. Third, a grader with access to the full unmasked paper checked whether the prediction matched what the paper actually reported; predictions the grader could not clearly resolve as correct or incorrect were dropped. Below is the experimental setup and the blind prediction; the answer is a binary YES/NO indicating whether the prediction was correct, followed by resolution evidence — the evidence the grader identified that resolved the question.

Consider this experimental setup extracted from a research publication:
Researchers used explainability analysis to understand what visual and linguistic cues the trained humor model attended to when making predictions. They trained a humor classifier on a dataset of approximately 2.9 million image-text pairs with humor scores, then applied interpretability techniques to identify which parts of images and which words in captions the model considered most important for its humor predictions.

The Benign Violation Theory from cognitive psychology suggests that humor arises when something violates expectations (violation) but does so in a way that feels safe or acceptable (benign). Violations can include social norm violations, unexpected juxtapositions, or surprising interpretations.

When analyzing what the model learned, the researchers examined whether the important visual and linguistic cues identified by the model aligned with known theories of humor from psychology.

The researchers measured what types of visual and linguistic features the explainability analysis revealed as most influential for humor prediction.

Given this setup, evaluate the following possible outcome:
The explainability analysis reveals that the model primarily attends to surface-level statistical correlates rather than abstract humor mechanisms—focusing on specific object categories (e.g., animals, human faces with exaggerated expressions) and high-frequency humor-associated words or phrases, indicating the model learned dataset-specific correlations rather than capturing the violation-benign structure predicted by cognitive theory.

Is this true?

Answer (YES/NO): NO